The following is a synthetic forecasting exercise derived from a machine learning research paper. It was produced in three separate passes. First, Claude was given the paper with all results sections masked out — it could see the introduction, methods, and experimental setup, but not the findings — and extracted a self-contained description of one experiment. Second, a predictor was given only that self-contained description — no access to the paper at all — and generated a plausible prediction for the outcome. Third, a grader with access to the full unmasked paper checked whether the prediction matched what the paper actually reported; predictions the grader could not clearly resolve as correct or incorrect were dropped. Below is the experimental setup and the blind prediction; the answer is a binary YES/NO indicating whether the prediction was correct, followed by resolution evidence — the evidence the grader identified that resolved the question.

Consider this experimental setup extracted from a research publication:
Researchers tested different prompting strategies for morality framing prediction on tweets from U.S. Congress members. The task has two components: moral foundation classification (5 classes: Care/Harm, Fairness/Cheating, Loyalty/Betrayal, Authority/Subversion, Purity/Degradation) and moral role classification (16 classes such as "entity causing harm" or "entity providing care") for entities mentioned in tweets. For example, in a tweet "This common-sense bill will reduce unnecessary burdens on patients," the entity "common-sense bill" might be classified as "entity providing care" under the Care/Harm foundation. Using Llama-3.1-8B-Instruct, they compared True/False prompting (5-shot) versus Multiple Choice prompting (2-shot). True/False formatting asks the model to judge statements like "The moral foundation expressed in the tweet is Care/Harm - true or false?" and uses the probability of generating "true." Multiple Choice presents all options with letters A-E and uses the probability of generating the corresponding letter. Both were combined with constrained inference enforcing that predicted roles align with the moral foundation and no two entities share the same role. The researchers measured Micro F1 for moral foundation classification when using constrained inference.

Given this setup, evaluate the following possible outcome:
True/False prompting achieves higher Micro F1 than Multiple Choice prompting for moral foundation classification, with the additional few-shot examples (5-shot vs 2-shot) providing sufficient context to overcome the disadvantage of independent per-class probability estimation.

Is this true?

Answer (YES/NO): NO